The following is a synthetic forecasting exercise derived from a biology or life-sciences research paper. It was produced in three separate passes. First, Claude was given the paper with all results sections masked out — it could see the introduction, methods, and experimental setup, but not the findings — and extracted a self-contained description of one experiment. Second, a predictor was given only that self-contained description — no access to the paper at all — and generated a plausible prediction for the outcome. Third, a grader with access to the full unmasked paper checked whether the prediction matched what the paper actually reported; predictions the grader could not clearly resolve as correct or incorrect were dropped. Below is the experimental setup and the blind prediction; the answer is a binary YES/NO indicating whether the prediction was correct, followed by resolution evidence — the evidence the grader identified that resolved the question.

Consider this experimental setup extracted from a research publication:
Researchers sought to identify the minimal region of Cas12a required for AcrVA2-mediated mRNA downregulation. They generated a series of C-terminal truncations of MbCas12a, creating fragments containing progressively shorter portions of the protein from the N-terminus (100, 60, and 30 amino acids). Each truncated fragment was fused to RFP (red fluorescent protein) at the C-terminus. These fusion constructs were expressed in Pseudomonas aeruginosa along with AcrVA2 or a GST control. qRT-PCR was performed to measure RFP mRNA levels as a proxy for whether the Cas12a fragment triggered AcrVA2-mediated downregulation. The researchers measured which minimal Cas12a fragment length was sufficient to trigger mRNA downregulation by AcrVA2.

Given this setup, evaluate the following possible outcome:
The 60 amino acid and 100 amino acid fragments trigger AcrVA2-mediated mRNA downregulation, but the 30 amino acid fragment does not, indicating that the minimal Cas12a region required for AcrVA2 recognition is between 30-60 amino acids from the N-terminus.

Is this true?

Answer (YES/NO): NO